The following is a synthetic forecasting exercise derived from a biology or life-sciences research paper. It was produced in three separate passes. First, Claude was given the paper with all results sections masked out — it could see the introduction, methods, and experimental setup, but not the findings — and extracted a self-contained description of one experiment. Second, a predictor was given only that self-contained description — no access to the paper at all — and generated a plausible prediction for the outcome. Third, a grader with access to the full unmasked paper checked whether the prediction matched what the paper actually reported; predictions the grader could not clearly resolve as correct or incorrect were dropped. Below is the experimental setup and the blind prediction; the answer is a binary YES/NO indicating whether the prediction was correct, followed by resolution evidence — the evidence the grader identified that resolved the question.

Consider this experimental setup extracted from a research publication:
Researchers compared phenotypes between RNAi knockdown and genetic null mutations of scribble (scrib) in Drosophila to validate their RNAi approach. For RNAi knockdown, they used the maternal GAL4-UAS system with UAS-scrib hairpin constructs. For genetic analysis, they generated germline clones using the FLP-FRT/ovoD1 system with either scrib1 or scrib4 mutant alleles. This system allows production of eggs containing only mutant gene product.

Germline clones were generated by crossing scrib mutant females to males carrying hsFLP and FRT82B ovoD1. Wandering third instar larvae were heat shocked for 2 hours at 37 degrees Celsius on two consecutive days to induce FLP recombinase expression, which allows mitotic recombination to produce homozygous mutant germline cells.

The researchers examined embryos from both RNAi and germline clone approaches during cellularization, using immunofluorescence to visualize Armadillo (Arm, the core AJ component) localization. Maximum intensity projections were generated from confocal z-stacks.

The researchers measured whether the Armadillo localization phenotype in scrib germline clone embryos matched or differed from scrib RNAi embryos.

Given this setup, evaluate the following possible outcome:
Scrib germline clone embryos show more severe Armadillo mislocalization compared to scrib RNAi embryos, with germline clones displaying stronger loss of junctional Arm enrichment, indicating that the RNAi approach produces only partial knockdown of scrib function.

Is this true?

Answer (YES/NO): NO